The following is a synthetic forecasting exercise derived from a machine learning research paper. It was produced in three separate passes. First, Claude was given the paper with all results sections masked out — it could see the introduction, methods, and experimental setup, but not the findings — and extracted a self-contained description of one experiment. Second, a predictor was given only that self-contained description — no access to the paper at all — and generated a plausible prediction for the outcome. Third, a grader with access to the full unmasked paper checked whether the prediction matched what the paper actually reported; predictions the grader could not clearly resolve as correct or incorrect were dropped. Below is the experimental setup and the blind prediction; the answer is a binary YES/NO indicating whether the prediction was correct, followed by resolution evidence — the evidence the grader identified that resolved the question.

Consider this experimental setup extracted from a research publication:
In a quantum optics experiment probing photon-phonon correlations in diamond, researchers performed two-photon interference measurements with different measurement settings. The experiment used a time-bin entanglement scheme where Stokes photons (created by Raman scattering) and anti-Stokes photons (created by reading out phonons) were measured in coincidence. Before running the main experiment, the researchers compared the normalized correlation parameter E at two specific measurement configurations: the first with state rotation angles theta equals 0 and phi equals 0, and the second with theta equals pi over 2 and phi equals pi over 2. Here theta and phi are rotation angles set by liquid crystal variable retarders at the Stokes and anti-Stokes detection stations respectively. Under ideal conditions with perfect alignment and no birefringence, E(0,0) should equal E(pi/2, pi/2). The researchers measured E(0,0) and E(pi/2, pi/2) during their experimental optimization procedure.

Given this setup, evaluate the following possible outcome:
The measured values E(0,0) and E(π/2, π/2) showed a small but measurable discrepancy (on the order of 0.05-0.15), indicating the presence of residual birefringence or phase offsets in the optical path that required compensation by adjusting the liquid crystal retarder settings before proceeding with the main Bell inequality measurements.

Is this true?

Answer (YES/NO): NO